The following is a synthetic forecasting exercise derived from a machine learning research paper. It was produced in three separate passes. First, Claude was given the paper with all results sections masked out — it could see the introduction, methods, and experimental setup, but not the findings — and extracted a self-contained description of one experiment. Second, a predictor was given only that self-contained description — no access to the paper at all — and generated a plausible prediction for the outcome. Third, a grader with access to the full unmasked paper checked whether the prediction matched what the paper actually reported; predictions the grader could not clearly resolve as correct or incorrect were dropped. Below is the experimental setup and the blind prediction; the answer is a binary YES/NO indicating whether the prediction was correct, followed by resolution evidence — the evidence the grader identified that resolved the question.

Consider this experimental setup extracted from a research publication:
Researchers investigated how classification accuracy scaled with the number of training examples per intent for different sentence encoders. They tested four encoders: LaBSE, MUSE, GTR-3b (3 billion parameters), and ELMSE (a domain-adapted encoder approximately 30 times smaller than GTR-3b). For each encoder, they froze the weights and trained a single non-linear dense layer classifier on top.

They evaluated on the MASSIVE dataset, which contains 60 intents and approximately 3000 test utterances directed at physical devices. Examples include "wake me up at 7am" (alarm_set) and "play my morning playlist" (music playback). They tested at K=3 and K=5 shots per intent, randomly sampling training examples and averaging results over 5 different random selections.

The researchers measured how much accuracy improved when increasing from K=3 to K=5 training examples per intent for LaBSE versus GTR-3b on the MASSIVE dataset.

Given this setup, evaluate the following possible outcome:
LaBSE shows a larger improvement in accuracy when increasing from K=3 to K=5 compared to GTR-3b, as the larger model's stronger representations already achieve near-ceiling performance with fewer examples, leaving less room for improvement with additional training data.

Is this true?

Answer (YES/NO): YES